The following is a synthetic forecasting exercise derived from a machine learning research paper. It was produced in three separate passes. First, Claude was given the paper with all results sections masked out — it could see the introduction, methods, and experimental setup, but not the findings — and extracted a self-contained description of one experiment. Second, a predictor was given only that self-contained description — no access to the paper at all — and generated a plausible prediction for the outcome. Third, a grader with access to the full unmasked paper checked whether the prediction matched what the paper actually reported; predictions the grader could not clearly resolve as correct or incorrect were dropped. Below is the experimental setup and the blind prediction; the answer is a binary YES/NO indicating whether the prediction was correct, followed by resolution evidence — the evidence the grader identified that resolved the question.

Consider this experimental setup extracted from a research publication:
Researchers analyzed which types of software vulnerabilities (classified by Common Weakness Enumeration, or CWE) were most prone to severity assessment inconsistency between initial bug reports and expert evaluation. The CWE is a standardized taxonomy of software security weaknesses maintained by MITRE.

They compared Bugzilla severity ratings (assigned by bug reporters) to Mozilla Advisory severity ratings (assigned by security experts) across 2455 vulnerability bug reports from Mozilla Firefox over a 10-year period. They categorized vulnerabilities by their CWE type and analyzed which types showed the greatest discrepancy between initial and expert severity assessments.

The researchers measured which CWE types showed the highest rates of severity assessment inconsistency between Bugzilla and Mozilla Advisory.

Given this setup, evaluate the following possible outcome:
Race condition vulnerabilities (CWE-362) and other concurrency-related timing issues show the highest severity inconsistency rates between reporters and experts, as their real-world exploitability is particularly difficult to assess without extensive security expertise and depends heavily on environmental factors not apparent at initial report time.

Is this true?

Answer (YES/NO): NO